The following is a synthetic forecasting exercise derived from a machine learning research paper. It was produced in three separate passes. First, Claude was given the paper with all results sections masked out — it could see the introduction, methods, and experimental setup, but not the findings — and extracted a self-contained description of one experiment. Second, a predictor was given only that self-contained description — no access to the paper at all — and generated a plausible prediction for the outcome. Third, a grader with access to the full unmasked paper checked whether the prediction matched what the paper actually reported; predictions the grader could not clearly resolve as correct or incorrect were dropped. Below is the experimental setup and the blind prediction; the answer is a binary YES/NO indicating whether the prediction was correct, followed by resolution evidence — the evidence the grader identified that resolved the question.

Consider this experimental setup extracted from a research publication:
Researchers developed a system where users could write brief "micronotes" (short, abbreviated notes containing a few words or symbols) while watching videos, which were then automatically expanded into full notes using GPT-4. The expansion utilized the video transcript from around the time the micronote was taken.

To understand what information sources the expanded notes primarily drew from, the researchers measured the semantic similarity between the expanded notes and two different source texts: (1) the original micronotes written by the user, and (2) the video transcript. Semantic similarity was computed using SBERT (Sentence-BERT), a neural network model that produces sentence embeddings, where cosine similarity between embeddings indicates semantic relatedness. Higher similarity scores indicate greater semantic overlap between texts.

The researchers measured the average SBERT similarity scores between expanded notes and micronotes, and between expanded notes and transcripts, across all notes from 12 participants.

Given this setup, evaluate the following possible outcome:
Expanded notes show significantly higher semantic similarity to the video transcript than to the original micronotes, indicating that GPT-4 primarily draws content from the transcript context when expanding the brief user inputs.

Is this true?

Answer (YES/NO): NO